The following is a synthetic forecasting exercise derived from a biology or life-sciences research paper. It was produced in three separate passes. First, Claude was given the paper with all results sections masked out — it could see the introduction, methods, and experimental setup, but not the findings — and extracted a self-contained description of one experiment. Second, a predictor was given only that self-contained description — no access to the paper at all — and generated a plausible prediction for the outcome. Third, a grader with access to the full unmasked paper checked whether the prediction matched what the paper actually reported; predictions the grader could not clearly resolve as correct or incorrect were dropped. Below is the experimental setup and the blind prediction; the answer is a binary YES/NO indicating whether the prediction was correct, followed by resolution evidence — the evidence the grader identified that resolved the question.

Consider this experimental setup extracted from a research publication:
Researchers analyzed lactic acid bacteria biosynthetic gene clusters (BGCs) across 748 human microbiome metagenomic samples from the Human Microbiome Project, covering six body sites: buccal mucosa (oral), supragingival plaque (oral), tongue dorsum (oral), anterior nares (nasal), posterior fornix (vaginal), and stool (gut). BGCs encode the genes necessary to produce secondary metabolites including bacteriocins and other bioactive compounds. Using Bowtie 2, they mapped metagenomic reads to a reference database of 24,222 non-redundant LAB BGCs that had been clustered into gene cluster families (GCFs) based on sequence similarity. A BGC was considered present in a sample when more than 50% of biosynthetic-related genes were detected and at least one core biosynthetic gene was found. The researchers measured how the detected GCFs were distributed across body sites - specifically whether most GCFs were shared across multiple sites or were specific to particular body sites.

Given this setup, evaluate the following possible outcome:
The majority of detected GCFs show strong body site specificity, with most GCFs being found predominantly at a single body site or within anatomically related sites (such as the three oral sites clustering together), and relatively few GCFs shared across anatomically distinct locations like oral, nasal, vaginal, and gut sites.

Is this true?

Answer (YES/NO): NO